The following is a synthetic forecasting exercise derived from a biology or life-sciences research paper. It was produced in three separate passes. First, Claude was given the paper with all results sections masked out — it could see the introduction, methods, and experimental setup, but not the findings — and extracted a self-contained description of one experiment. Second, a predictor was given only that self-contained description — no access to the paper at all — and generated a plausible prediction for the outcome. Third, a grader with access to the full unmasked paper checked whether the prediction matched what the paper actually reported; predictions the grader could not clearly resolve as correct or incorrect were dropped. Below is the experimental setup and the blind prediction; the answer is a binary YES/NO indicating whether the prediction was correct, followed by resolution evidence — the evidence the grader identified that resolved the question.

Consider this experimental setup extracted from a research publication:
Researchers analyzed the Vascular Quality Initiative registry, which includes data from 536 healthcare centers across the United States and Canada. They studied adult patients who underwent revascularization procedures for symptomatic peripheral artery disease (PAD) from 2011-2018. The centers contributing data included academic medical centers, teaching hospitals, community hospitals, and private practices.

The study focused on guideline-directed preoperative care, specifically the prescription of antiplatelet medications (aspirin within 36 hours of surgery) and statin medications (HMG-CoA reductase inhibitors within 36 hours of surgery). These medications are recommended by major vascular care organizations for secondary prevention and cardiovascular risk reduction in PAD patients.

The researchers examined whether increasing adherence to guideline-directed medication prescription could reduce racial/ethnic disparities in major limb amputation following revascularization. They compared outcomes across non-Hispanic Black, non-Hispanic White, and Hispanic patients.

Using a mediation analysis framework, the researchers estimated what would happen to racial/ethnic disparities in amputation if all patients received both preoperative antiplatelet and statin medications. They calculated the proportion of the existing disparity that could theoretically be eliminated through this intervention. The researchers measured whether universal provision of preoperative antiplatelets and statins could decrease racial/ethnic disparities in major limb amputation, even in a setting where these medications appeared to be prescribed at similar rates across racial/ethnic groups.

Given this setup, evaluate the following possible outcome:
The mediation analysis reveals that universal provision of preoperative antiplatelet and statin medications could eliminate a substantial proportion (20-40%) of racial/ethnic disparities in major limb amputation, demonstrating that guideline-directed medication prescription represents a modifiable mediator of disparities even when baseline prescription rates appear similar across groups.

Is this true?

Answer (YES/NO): NO